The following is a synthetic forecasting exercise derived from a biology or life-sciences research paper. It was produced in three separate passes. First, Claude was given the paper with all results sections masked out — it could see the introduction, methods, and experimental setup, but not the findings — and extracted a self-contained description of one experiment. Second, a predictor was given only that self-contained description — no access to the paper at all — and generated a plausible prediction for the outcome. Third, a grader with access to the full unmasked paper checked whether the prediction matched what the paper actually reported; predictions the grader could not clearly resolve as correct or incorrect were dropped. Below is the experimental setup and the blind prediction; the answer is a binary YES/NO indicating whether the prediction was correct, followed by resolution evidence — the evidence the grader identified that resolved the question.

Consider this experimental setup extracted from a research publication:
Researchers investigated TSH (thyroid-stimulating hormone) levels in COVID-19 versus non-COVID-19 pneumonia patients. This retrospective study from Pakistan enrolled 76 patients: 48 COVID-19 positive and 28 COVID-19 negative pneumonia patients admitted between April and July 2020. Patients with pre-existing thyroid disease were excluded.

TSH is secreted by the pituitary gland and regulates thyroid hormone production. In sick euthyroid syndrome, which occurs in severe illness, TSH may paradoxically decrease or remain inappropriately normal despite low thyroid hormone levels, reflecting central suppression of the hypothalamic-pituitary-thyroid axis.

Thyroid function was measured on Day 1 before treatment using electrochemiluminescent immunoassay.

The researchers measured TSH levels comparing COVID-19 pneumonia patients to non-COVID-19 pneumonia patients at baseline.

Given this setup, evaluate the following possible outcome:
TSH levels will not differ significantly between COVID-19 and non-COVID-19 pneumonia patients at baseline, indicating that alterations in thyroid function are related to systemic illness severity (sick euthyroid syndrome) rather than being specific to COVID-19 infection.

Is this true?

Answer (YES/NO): NO